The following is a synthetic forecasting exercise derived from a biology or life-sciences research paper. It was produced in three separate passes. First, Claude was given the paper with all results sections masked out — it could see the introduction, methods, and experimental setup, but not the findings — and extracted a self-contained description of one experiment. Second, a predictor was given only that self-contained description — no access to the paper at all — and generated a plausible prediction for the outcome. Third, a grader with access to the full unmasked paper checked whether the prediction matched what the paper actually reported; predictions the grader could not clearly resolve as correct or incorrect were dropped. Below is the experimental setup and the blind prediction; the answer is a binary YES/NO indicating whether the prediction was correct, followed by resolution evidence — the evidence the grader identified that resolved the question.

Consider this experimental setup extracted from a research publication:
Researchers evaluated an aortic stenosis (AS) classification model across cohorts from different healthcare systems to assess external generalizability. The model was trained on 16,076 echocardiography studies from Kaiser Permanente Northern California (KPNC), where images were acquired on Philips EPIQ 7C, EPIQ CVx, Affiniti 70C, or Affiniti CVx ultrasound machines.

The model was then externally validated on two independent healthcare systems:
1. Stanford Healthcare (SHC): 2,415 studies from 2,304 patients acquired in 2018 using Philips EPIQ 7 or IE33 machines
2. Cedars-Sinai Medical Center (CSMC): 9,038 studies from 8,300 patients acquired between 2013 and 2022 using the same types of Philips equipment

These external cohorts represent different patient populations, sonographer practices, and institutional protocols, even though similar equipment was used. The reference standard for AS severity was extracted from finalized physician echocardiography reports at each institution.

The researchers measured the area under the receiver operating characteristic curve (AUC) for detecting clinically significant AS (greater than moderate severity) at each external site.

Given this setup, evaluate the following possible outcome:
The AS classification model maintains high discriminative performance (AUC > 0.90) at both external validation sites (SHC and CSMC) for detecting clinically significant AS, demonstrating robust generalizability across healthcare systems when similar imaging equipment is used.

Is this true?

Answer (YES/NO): YES